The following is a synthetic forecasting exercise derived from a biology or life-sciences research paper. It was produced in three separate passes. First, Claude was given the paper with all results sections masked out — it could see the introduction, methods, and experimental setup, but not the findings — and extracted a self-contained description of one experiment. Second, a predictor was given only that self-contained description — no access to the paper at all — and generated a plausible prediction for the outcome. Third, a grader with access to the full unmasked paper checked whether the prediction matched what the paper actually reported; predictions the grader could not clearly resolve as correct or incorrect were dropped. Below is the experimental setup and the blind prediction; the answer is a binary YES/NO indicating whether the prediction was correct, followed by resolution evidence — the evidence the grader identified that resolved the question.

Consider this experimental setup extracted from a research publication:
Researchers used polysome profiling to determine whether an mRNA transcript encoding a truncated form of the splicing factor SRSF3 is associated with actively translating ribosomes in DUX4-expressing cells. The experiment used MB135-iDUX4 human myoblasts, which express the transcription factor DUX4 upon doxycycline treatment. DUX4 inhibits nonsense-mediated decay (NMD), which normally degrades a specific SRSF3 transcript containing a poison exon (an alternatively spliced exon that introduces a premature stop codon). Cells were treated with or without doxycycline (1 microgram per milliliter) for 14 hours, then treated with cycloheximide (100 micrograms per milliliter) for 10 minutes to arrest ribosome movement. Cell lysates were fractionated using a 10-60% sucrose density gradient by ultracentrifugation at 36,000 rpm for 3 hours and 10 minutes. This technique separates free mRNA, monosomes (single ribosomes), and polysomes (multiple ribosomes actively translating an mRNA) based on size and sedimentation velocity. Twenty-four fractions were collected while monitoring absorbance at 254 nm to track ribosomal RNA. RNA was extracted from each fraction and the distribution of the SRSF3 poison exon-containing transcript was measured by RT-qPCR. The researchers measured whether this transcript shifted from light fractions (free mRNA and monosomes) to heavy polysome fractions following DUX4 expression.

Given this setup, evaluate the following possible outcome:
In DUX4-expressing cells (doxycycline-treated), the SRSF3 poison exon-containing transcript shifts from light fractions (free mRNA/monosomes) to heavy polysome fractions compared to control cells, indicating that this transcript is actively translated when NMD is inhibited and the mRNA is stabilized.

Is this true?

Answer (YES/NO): NO